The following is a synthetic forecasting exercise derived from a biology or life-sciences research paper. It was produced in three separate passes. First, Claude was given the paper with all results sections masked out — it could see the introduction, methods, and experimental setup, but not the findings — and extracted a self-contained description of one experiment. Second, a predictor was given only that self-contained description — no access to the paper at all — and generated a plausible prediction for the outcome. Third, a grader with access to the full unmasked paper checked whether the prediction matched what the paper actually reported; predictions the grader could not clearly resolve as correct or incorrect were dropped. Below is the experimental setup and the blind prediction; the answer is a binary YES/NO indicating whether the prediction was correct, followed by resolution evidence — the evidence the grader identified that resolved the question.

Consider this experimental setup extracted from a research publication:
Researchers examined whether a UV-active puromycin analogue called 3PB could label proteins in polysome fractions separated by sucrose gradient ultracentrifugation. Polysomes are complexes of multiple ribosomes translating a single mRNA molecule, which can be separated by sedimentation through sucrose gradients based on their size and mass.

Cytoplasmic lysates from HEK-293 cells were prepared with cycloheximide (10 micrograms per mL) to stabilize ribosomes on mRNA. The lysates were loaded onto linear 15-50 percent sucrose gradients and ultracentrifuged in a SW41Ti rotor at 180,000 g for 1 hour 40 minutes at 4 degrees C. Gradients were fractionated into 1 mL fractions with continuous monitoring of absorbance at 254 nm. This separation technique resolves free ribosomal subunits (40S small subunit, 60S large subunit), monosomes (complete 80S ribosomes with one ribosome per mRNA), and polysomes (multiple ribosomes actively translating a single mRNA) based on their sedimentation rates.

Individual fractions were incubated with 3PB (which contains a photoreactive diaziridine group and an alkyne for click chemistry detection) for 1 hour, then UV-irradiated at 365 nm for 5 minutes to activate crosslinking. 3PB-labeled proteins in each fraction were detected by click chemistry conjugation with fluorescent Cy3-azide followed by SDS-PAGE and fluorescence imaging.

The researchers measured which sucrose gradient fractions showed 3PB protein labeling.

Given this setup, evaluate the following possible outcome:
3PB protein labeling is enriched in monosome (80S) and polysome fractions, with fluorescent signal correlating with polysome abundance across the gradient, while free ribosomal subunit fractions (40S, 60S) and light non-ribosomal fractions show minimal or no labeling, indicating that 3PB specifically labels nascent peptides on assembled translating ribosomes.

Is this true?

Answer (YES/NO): NO